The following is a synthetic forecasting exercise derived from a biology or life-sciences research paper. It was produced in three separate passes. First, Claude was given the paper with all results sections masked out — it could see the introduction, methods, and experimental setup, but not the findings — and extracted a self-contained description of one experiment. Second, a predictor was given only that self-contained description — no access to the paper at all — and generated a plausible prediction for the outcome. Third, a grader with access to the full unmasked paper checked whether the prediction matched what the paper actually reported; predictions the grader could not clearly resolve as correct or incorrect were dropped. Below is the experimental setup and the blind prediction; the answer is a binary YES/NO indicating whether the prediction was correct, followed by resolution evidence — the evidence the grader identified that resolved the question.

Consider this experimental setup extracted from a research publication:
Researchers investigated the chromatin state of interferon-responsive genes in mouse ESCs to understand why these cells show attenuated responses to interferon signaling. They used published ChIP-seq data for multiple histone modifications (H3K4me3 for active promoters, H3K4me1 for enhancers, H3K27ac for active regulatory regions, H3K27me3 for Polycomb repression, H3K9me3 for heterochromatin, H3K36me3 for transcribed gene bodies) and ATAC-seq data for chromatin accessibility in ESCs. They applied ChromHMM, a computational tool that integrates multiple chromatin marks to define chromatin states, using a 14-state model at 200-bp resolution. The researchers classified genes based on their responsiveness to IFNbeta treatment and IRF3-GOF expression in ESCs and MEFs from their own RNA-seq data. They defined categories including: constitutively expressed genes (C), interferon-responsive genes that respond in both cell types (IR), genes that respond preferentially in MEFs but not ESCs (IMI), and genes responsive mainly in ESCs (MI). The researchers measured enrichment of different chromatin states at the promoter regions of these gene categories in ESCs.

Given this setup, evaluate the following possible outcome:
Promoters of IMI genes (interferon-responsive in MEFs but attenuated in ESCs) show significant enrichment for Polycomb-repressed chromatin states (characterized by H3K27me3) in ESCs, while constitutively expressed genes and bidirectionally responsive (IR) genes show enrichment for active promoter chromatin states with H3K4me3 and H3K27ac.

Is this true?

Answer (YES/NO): NO